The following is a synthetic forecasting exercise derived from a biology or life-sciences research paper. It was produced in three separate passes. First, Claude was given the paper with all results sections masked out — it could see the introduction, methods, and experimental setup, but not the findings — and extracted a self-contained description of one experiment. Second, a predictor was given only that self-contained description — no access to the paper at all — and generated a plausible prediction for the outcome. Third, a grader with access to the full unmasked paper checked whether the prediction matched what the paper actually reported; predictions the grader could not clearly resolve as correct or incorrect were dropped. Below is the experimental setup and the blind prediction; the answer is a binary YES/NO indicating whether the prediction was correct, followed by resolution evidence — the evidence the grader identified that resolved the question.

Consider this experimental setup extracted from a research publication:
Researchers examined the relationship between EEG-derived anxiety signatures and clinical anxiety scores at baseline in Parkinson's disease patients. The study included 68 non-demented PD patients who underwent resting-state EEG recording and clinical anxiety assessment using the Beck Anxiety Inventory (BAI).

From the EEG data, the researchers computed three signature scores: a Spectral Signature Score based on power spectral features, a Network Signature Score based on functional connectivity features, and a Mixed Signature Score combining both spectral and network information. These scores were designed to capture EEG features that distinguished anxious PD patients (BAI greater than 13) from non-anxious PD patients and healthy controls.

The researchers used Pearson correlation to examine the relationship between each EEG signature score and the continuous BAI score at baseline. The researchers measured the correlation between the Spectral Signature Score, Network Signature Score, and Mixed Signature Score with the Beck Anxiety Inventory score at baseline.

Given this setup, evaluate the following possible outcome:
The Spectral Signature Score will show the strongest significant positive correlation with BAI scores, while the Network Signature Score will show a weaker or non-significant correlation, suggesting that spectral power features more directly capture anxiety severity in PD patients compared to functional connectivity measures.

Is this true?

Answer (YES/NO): NO